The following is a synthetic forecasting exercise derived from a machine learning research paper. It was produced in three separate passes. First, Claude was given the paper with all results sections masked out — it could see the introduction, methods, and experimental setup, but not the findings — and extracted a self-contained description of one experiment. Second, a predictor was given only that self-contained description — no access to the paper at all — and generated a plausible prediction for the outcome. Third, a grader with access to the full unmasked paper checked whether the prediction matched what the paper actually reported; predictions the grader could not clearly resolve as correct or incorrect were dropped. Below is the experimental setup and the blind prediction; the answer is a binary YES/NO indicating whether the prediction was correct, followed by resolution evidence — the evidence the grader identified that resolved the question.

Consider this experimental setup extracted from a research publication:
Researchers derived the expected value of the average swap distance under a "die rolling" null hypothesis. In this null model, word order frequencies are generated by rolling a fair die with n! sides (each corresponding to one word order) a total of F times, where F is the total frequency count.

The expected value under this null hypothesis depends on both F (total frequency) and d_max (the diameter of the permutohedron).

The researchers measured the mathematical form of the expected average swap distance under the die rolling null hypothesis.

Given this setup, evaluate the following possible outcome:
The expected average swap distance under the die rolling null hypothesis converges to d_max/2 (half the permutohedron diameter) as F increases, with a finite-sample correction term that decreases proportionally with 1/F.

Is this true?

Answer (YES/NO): YES